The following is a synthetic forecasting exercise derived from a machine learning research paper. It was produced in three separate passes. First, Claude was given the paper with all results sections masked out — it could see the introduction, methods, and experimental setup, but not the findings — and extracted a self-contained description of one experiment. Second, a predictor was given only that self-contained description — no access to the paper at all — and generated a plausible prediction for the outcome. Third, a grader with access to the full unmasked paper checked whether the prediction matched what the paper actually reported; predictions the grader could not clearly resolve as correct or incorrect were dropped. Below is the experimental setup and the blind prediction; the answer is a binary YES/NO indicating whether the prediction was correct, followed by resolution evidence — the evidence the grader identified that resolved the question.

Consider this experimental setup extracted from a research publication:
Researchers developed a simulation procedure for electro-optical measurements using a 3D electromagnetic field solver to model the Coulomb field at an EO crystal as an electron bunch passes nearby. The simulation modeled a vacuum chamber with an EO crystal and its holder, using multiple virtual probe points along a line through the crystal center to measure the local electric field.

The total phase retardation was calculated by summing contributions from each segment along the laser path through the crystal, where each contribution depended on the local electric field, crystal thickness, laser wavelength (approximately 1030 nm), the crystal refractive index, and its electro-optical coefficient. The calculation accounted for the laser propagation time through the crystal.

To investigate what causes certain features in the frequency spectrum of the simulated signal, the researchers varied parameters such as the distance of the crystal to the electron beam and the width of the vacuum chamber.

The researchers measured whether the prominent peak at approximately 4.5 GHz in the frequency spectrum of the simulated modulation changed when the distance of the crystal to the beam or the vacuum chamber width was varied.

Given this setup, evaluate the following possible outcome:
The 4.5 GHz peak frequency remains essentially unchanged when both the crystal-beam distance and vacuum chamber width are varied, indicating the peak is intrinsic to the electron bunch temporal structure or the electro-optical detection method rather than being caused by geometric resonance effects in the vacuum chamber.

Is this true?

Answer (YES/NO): NO